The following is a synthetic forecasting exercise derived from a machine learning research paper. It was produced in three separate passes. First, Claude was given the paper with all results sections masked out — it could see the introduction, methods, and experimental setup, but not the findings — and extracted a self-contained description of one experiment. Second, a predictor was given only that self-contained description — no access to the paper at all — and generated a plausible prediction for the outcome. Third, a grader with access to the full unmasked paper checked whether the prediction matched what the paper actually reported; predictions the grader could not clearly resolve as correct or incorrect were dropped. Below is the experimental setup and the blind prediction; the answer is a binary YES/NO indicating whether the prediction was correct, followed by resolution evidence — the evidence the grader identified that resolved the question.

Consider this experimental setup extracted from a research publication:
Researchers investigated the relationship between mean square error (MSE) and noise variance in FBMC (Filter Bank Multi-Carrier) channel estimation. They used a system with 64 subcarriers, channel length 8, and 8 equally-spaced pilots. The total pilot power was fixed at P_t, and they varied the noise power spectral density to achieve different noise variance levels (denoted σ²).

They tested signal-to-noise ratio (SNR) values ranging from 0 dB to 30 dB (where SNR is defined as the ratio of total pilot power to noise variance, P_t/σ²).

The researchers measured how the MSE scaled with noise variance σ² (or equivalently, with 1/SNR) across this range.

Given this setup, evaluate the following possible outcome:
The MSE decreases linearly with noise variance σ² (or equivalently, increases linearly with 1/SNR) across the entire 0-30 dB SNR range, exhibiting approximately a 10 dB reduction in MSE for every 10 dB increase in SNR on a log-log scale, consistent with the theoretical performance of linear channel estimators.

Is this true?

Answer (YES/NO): YES